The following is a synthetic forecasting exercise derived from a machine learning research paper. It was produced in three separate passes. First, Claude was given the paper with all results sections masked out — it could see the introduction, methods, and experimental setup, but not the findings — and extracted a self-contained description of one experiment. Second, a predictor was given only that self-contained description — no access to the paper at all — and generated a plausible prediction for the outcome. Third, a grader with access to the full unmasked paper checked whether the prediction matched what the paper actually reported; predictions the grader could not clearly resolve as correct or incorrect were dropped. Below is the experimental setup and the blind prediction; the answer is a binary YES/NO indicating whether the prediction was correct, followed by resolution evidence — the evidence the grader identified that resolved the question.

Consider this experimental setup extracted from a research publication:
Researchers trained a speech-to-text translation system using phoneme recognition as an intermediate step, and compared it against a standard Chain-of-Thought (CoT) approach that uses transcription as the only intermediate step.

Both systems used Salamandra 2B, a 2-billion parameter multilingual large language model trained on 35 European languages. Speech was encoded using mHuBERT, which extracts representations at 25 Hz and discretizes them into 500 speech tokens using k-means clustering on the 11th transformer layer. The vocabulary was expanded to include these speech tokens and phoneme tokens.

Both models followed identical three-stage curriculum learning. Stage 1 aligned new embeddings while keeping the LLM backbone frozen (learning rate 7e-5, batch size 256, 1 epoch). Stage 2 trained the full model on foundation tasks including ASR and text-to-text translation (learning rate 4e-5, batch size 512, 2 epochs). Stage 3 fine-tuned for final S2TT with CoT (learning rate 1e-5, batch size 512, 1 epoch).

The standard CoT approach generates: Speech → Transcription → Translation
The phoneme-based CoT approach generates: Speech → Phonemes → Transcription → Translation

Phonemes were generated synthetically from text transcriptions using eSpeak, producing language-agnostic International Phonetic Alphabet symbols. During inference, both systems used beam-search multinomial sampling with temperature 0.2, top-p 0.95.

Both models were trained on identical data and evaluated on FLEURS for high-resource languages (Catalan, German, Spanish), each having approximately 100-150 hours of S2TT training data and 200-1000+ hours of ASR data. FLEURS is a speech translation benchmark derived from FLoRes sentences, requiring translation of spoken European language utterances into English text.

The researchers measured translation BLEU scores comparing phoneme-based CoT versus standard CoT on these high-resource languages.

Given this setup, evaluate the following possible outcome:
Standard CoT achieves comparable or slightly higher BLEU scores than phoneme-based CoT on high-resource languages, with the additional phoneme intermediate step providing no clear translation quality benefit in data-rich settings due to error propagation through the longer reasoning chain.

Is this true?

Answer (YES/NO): YES